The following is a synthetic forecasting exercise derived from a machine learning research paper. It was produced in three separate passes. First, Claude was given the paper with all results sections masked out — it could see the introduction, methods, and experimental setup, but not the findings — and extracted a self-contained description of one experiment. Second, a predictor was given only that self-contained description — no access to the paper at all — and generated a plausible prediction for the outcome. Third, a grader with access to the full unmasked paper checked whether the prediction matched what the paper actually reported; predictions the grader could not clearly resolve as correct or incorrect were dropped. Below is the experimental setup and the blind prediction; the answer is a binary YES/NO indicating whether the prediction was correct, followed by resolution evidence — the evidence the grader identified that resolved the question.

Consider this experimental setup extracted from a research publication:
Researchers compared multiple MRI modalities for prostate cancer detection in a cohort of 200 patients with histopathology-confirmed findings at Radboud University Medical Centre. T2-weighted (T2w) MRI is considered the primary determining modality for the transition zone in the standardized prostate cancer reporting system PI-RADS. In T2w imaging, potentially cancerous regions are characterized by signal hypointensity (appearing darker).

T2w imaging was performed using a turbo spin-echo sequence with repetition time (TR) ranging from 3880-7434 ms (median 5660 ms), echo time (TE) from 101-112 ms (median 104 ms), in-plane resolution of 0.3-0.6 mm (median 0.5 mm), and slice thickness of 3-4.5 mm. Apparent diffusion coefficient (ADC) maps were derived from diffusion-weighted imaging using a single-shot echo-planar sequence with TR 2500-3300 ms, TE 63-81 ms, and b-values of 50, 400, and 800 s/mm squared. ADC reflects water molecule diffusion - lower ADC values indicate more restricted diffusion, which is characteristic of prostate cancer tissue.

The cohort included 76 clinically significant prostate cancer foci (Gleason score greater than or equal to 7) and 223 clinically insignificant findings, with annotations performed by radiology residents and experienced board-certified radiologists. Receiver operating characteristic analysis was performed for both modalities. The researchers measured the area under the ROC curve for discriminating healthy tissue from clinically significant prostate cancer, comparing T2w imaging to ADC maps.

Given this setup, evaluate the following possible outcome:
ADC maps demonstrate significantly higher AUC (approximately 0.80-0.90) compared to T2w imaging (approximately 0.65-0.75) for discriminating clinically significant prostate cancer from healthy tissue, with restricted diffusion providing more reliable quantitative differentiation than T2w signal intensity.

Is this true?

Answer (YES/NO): YES